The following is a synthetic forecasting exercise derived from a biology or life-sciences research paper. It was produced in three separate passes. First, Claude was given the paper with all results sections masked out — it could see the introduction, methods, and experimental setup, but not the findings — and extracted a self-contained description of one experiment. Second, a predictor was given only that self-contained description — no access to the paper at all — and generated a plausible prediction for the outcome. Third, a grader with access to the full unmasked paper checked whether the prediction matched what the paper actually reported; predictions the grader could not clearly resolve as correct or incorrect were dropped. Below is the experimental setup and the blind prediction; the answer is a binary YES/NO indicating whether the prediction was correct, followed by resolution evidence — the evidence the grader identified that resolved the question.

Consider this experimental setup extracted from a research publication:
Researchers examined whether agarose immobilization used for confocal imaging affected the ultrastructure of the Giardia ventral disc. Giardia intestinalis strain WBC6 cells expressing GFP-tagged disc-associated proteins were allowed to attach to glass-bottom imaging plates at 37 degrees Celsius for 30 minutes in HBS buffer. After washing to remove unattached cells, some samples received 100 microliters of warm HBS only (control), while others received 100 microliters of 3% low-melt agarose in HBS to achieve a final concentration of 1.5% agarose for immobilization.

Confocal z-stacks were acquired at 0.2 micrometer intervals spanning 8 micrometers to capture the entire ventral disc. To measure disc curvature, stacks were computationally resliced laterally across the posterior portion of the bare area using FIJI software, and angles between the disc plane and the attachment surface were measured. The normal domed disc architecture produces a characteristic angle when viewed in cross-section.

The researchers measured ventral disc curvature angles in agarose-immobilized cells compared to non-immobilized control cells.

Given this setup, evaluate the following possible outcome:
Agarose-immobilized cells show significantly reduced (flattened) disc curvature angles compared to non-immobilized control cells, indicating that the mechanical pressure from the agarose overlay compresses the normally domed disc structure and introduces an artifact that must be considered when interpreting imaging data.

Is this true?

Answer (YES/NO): NO